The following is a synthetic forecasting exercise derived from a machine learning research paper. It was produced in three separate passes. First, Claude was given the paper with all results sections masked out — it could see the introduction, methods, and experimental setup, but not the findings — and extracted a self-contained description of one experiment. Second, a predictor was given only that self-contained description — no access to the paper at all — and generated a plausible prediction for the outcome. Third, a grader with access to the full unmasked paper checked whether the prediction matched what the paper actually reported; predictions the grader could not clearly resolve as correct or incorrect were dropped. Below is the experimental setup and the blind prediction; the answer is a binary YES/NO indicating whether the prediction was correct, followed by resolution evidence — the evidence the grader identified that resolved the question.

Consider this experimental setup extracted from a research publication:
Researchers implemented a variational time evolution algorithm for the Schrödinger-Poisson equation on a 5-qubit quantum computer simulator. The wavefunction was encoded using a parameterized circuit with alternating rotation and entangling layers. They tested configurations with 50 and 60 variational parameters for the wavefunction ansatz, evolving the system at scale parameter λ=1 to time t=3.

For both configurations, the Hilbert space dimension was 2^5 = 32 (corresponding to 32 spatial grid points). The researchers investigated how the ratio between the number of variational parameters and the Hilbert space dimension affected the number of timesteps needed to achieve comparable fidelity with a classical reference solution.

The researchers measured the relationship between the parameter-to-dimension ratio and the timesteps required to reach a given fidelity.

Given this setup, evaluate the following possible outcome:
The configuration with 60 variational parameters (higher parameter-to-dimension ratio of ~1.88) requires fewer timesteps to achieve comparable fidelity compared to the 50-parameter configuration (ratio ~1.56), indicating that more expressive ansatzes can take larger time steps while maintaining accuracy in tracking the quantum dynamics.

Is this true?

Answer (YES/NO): YES